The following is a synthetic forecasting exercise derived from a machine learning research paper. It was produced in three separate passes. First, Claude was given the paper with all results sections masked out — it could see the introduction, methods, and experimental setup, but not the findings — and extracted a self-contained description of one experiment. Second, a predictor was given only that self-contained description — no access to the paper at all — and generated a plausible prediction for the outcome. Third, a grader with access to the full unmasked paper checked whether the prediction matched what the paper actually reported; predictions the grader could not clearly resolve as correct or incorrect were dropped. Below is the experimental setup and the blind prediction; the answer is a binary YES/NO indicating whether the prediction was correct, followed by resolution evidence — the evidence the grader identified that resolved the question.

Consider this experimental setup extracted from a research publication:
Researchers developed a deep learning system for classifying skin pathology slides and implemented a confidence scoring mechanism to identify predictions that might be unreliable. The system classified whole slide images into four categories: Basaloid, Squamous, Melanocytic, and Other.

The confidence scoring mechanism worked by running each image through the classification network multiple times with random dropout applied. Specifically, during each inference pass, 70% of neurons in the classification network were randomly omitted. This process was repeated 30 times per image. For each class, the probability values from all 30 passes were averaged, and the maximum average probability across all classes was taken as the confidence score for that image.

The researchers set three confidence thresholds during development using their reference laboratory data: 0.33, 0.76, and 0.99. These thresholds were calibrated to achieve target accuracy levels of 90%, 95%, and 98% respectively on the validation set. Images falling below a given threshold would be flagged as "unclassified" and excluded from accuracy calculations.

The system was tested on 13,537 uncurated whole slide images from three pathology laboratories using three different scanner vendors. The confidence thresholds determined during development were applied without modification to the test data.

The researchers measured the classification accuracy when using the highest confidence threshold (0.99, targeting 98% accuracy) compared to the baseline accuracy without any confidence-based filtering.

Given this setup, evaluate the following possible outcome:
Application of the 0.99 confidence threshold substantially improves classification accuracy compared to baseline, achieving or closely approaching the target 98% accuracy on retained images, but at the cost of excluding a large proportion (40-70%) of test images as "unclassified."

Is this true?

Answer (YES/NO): NO